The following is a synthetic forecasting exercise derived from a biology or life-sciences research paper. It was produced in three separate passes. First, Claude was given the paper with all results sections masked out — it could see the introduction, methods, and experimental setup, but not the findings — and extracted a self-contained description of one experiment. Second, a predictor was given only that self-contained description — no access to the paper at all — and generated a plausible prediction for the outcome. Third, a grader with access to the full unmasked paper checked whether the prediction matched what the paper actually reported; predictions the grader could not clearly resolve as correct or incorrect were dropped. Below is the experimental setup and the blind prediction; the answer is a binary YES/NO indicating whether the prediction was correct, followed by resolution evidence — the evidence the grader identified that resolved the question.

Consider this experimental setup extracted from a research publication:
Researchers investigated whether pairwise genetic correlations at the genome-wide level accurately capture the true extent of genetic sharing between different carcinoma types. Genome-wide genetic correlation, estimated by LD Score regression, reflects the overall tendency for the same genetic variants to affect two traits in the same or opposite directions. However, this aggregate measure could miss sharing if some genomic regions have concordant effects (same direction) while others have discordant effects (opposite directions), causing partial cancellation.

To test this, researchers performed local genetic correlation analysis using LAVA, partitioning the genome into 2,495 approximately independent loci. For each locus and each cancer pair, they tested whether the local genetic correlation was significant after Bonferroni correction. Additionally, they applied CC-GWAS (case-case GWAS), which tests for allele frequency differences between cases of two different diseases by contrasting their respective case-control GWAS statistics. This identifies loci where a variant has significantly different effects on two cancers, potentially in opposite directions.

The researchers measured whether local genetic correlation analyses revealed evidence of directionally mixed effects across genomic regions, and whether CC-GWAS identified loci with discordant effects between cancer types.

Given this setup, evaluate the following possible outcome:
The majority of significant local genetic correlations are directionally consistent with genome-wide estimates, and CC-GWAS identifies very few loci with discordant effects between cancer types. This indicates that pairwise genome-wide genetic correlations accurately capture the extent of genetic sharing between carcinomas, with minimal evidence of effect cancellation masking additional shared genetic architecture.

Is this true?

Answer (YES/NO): NO